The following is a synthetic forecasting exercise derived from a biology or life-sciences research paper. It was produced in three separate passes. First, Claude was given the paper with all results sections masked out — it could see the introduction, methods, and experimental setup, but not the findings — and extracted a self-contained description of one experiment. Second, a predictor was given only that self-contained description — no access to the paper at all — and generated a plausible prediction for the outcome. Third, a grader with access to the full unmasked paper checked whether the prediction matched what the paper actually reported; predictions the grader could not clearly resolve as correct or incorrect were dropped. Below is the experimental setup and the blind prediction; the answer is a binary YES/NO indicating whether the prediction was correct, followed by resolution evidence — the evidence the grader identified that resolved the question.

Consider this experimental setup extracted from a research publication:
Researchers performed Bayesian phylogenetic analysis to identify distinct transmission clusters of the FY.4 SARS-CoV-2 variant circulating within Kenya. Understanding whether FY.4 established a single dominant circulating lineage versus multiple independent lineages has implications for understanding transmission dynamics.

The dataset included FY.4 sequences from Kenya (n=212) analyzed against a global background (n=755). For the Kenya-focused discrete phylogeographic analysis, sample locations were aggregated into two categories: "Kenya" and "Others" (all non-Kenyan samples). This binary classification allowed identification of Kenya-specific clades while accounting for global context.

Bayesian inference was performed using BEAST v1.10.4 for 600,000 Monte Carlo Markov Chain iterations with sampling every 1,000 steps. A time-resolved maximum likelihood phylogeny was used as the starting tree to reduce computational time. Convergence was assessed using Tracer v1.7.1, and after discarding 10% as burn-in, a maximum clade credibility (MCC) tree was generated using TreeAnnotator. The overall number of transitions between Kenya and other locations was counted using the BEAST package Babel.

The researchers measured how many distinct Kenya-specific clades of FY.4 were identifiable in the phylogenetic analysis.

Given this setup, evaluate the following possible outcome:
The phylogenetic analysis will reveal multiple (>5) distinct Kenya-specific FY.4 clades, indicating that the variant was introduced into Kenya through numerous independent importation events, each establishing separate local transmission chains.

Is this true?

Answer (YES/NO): NO